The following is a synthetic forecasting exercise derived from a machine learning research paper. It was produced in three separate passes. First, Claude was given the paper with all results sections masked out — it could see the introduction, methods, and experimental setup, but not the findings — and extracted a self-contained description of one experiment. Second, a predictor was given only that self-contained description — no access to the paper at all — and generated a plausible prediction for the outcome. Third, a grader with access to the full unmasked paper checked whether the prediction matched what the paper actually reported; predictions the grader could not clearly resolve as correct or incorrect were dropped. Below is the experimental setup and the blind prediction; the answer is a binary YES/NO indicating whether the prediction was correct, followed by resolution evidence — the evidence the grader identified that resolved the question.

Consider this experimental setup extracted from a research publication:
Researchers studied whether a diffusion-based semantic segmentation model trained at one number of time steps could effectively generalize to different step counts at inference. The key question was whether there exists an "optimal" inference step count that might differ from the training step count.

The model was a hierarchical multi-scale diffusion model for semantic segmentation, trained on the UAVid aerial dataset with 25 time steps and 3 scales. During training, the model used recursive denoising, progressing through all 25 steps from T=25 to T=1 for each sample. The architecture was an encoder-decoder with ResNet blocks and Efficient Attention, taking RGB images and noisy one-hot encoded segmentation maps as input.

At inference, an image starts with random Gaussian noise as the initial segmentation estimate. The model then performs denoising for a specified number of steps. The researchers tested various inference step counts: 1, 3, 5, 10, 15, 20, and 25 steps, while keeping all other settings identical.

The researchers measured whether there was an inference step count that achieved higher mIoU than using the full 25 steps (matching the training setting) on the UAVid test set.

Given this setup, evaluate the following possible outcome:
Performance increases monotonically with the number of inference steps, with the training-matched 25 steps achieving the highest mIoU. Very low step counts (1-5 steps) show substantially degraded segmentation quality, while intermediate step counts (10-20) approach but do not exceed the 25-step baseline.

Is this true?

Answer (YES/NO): NO